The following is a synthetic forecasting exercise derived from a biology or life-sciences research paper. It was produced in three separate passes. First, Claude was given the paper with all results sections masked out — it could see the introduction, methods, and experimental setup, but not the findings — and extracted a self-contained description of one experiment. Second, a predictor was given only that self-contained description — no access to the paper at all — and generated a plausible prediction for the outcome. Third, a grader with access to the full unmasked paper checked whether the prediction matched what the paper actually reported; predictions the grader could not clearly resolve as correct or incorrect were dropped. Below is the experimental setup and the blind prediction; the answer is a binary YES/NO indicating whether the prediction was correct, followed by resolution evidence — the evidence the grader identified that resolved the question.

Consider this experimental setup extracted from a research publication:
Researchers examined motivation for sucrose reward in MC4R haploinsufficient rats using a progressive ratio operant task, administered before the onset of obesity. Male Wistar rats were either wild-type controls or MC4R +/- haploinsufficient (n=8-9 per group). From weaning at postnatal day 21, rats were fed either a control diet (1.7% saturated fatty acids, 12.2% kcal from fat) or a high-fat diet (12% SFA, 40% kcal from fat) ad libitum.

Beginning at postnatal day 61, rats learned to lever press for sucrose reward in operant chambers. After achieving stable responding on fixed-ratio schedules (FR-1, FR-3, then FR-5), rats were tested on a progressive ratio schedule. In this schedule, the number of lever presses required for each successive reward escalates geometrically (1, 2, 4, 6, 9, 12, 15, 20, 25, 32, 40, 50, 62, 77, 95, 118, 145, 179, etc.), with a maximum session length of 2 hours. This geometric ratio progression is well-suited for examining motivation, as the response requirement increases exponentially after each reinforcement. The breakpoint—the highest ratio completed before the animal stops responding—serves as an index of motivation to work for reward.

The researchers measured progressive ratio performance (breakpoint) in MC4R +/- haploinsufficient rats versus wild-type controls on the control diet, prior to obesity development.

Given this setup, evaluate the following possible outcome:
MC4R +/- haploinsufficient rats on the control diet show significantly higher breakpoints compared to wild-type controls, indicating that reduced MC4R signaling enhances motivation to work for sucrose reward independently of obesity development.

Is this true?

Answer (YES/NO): YES